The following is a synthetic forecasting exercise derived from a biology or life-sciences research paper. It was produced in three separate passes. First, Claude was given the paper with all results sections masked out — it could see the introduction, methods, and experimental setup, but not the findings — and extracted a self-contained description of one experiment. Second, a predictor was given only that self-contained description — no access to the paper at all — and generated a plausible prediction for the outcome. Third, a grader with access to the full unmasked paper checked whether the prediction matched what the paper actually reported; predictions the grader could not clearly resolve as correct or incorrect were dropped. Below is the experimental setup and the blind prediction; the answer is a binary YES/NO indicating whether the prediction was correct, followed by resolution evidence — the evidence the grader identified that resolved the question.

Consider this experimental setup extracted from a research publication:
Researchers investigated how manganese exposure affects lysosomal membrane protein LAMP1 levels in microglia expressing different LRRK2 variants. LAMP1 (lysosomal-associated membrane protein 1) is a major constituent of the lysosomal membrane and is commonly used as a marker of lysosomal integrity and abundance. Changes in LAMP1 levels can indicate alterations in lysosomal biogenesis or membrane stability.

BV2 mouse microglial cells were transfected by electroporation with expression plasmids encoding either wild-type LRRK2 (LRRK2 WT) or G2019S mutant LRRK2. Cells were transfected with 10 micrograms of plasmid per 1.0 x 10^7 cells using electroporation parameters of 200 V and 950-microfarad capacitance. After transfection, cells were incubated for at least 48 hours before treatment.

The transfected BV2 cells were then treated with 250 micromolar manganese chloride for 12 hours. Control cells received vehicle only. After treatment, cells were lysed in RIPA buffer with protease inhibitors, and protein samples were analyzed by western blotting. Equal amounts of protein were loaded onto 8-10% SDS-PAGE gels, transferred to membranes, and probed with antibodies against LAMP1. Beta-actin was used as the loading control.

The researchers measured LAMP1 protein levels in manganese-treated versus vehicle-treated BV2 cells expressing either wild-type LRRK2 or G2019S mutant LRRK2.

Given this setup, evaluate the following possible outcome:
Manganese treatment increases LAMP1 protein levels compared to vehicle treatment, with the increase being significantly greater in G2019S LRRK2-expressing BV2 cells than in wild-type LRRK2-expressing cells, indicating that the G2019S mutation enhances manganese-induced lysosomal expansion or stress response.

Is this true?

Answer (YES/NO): NO